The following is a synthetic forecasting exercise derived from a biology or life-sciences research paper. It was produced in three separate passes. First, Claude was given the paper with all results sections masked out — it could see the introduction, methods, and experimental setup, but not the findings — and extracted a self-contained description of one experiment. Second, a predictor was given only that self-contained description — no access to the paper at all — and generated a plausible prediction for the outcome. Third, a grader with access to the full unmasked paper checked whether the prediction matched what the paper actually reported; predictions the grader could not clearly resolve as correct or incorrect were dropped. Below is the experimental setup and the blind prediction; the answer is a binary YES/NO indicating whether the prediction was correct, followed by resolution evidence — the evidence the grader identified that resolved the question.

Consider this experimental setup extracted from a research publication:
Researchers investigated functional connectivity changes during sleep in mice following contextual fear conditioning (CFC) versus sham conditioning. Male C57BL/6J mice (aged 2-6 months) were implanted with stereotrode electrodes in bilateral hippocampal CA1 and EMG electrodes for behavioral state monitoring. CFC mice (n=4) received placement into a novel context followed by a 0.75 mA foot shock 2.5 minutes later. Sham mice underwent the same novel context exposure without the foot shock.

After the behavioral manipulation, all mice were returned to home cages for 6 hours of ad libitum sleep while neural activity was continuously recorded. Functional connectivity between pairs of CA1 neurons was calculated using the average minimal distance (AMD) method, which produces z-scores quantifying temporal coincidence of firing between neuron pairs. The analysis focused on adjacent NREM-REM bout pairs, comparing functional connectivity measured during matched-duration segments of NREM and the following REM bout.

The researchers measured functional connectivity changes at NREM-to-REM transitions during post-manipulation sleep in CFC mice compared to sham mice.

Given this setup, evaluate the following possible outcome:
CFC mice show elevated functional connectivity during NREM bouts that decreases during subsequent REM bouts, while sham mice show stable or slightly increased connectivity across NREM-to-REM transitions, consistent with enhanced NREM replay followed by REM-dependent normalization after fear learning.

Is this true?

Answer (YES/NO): NO